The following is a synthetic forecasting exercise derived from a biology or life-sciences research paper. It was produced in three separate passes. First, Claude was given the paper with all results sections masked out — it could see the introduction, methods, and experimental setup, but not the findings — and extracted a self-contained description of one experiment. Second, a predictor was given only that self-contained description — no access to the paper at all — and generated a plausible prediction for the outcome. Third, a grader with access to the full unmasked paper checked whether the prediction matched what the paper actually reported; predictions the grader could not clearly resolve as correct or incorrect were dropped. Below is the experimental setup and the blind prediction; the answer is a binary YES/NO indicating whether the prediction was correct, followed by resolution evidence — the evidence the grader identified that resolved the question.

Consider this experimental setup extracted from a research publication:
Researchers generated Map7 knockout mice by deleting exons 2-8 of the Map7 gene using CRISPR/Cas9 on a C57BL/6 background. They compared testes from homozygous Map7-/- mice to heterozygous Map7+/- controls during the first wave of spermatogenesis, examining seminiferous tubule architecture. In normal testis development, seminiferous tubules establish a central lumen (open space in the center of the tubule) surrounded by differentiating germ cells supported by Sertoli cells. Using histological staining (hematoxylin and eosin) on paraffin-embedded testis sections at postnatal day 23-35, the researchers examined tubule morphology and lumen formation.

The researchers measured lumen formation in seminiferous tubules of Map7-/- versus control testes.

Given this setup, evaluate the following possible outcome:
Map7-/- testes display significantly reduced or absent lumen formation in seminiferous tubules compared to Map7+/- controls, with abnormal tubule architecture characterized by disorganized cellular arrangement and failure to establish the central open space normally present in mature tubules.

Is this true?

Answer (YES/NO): YES